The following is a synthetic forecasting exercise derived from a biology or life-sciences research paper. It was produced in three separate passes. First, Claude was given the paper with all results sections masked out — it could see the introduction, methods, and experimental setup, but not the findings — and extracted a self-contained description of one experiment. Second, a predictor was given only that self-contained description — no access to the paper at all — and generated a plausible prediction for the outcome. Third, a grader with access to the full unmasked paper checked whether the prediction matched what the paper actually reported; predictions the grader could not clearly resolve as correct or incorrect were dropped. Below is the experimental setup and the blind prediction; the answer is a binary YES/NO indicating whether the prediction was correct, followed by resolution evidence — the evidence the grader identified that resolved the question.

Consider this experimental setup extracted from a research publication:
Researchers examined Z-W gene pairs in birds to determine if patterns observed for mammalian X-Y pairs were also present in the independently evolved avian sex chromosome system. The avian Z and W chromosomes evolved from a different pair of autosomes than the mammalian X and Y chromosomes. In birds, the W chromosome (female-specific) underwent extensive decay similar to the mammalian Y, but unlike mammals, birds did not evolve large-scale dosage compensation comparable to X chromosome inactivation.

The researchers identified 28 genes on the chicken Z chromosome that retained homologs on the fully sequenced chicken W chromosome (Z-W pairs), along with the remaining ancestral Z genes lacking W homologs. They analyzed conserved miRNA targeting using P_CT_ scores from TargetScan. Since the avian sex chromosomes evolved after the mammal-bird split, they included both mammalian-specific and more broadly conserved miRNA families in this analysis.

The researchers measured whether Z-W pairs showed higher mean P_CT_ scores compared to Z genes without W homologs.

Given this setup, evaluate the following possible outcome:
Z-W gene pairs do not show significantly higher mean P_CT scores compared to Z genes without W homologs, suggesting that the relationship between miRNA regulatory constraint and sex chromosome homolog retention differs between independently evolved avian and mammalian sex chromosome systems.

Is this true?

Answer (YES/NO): NO